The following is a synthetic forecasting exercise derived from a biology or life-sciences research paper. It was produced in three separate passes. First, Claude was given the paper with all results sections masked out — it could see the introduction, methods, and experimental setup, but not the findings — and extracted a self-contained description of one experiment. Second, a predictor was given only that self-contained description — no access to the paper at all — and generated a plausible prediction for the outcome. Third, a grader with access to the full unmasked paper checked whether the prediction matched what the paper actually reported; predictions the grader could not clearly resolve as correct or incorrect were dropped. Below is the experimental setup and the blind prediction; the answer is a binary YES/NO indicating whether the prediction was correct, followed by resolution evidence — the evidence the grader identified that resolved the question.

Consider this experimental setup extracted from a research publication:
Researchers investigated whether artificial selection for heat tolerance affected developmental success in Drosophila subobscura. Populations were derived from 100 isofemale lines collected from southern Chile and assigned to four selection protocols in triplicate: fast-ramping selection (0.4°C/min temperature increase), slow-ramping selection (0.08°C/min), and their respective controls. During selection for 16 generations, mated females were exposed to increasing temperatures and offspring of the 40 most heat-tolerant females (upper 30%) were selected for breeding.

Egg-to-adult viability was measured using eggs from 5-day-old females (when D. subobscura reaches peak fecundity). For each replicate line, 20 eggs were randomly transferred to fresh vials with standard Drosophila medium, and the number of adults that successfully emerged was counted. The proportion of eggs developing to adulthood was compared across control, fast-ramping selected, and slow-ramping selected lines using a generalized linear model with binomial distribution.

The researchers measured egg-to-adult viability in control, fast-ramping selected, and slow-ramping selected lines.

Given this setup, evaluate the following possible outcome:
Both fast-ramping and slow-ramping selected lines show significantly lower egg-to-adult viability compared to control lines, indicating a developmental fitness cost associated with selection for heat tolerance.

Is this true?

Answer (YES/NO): NO